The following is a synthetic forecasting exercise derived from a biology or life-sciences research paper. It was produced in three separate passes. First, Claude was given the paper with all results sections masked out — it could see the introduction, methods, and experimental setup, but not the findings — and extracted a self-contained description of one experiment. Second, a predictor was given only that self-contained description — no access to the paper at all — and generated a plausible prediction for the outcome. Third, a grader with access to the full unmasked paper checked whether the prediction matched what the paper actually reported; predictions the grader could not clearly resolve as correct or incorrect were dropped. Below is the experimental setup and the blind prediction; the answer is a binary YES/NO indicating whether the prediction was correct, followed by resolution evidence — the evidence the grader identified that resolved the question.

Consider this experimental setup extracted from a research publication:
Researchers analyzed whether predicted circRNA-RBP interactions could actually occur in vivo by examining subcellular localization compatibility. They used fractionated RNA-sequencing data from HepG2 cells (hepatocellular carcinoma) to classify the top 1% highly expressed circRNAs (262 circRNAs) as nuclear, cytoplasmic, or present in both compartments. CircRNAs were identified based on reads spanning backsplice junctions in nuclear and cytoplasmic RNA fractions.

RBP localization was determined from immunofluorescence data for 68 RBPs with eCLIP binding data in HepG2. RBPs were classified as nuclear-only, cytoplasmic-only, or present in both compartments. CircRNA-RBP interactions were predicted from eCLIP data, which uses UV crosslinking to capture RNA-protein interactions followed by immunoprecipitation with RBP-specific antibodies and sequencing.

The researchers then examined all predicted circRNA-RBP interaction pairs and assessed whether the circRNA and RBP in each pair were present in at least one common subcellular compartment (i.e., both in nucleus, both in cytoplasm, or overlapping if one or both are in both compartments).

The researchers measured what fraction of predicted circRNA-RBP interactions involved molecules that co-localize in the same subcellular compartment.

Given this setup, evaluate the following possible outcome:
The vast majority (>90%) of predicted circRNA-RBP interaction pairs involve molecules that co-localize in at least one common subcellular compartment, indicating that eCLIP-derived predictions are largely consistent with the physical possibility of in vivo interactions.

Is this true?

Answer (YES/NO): YES